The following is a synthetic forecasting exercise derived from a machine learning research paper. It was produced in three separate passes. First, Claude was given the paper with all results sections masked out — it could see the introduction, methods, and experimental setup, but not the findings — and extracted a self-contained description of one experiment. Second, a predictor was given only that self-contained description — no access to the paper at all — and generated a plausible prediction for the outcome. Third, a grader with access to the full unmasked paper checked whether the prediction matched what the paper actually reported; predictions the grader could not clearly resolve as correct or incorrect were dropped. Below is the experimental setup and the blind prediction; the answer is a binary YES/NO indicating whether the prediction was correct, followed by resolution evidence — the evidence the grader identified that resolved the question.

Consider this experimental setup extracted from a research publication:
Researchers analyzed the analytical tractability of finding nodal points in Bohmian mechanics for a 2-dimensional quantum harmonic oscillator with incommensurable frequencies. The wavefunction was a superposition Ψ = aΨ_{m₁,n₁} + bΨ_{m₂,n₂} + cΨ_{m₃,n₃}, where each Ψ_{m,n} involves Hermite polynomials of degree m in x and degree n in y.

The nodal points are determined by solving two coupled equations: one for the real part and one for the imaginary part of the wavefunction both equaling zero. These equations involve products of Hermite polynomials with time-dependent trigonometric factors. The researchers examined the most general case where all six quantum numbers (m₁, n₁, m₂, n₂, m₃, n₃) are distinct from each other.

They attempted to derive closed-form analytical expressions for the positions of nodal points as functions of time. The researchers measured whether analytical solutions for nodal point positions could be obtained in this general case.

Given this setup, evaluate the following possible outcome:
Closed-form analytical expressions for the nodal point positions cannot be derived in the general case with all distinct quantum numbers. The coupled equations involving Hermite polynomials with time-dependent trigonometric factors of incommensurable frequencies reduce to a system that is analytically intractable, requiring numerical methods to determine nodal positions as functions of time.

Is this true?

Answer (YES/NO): YES